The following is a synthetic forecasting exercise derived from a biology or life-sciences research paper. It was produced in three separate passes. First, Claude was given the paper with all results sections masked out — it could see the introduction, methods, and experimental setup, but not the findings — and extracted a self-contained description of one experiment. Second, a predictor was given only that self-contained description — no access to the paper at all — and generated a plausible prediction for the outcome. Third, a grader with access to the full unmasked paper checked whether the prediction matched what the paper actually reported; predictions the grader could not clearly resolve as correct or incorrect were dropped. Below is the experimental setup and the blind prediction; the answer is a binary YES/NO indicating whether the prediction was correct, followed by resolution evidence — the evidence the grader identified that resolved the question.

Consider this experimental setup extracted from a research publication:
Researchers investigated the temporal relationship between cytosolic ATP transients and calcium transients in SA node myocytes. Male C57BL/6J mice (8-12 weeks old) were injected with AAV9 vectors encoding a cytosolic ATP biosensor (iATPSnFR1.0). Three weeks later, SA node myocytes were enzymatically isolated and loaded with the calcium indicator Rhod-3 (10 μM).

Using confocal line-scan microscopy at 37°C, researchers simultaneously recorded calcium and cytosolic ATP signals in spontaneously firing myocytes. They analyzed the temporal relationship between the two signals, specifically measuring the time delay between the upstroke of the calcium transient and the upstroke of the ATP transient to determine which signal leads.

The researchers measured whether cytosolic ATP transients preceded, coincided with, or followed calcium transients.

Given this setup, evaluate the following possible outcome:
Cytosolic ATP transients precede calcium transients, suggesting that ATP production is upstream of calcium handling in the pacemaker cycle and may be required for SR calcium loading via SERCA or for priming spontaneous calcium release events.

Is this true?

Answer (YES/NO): NO